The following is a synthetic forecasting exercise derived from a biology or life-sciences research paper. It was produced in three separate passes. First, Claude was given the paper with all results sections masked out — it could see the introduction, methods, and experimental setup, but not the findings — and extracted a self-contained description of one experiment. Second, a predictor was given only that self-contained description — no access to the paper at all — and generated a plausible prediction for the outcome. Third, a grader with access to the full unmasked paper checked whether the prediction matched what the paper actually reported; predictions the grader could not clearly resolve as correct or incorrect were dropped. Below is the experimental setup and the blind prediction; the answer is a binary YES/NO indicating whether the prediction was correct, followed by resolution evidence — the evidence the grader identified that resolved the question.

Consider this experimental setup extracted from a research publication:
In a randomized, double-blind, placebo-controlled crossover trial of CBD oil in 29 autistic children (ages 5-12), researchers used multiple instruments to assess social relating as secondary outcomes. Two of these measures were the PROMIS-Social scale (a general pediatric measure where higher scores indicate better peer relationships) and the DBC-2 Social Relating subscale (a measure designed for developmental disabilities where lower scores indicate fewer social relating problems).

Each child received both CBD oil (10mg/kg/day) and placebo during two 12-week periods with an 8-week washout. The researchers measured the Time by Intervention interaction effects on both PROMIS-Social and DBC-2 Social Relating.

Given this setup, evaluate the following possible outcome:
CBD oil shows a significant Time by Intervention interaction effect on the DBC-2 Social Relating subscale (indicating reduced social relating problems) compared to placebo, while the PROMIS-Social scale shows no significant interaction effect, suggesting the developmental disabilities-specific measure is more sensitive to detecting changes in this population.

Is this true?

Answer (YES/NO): NO